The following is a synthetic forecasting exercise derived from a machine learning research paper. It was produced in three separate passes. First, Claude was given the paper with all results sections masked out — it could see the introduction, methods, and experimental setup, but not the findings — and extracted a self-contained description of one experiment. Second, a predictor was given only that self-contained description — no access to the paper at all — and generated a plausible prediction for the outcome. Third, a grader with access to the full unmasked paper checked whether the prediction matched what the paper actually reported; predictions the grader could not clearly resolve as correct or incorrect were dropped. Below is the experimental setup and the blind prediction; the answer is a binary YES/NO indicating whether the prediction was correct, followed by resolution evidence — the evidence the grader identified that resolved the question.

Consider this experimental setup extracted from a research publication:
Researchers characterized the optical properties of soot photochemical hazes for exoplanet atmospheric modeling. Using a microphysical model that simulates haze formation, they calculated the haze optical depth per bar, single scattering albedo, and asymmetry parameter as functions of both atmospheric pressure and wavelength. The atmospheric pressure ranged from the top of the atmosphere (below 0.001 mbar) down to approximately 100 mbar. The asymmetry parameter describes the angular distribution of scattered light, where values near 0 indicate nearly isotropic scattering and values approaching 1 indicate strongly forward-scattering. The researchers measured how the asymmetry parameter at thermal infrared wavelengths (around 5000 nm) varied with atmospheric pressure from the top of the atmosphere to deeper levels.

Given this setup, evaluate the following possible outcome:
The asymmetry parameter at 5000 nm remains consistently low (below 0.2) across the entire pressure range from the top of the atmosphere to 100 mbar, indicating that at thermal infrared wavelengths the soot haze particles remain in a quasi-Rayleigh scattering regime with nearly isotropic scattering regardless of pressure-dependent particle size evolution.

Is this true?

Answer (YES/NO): NO